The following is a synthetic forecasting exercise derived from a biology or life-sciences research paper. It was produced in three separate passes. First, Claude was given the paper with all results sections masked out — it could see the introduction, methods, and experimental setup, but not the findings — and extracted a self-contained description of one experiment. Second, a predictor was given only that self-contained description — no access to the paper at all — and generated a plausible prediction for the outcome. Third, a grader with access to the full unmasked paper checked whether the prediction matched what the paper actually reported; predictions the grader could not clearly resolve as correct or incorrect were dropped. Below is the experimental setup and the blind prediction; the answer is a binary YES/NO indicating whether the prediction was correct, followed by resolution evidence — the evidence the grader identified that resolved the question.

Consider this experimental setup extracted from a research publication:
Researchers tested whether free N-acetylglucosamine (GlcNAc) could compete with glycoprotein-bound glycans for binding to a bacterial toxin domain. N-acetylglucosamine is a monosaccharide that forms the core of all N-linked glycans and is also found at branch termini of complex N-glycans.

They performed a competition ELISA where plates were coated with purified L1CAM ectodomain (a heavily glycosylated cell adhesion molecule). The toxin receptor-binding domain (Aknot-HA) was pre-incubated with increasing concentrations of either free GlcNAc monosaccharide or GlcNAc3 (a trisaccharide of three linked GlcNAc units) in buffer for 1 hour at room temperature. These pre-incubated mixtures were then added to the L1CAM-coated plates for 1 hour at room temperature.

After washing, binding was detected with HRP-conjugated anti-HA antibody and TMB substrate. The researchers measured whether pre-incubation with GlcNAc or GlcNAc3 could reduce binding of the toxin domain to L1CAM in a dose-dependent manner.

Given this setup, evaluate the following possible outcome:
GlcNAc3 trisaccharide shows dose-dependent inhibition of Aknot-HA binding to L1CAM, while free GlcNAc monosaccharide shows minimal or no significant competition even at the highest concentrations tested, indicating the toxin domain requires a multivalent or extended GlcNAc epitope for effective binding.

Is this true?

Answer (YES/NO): YES